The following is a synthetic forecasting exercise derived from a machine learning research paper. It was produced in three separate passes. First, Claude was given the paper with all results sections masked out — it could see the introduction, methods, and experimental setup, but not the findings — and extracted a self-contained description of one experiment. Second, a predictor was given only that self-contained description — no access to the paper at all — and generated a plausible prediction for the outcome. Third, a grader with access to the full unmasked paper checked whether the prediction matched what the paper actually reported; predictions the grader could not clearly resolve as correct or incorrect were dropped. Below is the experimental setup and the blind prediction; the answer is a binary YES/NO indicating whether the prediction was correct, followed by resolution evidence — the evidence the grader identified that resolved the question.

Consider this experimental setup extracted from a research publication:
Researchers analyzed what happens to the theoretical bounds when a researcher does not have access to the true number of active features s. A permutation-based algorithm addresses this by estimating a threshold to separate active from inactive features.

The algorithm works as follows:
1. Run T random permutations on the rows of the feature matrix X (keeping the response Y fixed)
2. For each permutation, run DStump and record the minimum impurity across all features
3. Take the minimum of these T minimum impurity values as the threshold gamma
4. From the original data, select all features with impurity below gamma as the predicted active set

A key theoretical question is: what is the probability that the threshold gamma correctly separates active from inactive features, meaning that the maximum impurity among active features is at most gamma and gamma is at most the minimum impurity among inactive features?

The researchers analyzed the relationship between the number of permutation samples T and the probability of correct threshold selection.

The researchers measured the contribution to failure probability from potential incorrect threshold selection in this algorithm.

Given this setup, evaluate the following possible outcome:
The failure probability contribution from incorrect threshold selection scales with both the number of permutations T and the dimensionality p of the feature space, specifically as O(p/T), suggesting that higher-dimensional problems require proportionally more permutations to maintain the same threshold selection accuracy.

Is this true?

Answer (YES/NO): NO